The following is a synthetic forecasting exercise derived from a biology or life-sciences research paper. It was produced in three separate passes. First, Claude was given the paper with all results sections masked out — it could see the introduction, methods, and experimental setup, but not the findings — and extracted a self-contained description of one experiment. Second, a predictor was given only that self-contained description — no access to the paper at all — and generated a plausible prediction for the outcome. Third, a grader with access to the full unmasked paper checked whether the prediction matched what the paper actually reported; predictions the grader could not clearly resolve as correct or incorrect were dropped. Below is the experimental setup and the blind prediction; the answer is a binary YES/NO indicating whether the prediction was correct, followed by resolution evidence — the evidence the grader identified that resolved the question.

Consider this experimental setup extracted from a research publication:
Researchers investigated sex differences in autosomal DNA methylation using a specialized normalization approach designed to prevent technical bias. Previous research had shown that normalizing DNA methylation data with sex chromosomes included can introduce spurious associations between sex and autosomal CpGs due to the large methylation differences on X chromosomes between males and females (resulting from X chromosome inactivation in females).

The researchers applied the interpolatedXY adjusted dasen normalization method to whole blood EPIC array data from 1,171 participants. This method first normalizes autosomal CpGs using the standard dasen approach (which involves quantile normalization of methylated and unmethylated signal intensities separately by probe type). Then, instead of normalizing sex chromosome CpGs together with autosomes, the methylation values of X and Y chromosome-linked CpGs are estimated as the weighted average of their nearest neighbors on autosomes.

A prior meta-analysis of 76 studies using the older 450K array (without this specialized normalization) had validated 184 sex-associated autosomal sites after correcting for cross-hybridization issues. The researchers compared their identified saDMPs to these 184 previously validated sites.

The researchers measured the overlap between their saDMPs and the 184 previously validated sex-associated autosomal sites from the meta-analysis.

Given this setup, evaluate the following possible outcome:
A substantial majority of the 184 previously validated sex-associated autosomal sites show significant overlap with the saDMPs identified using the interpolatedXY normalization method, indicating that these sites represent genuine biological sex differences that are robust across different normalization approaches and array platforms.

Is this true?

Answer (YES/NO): NO